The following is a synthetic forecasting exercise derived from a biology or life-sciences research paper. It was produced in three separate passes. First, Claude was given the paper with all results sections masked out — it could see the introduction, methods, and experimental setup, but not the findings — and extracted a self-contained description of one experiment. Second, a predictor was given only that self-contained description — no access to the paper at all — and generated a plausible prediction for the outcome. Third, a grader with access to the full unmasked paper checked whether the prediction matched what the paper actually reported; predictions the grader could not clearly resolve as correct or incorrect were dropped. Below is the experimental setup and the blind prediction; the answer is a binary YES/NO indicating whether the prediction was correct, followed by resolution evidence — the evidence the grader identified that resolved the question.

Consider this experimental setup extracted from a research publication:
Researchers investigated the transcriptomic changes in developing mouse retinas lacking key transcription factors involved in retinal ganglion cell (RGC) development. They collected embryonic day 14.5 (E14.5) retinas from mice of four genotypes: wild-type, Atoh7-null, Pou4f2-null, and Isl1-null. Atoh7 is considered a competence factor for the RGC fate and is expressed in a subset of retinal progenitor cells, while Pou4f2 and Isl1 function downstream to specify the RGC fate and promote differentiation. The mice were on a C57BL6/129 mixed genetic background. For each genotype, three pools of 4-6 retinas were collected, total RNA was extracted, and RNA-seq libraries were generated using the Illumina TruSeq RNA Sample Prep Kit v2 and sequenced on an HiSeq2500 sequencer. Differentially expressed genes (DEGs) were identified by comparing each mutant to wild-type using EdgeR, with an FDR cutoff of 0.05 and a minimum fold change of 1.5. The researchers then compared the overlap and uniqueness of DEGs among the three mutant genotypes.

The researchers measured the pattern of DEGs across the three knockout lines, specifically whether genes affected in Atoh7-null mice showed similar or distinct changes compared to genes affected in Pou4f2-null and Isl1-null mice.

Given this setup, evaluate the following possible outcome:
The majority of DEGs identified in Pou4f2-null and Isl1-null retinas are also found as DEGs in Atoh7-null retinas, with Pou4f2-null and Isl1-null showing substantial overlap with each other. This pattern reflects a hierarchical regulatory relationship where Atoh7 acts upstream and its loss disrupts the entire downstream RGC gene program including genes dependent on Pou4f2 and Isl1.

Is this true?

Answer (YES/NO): YES